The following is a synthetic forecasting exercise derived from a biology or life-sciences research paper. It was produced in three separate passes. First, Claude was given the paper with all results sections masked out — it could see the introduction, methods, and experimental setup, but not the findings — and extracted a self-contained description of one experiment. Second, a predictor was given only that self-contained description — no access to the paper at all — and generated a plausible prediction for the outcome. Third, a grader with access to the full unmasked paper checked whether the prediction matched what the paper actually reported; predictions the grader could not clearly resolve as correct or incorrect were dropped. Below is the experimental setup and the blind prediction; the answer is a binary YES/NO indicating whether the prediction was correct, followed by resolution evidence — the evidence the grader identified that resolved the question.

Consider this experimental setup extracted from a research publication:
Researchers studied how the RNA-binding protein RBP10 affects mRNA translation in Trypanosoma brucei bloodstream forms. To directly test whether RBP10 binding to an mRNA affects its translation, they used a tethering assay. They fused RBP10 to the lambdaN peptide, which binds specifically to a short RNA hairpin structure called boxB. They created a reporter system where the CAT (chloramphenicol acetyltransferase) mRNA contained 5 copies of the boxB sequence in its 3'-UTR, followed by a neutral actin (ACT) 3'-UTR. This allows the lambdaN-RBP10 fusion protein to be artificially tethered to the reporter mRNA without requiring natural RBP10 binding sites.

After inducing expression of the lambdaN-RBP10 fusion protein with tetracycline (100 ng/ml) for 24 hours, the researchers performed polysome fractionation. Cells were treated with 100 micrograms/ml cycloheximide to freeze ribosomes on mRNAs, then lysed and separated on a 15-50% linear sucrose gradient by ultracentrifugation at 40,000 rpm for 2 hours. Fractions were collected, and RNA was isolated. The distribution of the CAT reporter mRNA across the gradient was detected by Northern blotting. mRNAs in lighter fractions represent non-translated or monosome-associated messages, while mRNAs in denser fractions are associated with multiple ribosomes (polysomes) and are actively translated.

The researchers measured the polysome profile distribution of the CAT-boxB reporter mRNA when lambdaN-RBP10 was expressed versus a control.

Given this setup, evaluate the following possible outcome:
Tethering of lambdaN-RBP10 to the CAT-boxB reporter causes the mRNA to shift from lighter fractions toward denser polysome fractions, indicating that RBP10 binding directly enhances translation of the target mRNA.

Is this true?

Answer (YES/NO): NO